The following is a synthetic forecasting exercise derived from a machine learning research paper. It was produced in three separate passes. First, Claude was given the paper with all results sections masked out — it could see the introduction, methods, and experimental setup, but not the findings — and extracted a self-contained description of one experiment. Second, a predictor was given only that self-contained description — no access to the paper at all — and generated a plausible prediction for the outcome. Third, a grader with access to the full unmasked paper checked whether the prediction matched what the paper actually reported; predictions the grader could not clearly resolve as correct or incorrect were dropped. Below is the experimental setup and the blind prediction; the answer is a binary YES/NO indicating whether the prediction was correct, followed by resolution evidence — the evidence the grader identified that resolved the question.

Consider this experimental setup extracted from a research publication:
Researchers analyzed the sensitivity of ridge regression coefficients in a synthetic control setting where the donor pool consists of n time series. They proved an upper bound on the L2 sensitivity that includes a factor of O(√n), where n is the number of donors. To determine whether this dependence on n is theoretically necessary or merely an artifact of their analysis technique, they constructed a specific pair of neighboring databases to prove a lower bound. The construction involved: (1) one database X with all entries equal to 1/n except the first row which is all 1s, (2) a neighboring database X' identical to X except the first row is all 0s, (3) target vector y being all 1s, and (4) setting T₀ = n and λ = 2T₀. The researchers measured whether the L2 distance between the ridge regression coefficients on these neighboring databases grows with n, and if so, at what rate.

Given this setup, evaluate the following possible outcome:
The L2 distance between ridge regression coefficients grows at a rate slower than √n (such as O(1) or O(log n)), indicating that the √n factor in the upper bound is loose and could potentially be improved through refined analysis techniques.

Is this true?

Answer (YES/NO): NO